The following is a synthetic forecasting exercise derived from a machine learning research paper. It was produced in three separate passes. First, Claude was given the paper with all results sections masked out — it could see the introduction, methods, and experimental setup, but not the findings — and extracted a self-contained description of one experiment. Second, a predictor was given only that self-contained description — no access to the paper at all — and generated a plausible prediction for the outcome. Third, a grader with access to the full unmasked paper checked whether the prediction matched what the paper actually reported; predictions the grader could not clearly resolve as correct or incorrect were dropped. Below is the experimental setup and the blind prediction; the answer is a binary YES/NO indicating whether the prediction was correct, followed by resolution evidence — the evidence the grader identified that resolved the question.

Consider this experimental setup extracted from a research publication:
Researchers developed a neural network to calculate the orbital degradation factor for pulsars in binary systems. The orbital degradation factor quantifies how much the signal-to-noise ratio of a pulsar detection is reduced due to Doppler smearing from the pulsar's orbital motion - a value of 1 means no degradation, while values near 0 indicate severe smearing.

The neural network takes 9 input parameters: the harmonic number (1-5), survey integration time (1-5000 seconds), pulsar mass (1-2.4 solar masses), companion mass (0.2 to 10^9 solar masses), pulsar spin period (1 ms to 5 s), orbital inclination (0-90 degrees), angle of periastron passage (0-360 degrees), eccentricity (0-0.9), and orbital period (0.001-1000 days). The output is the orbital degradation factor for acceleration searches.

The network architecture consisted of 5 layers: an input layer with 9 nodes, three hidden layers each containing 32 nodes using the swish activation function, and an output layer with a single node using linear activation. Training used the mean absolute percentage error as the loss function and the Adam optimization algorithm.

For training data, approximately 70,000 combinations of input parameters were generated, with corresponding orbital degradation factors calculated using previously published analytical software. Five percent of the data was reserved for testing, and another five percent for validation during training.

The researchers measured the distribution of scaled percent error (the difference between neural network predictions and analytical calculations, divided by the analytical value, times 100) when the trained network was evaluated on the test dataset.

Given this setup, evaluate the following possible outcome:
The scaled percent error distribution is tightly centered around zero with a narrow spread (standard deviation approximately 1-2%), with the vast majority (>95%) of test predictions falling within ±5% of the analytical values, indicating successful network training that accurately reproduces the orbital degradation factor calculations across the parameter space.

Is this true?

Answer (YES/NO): NO